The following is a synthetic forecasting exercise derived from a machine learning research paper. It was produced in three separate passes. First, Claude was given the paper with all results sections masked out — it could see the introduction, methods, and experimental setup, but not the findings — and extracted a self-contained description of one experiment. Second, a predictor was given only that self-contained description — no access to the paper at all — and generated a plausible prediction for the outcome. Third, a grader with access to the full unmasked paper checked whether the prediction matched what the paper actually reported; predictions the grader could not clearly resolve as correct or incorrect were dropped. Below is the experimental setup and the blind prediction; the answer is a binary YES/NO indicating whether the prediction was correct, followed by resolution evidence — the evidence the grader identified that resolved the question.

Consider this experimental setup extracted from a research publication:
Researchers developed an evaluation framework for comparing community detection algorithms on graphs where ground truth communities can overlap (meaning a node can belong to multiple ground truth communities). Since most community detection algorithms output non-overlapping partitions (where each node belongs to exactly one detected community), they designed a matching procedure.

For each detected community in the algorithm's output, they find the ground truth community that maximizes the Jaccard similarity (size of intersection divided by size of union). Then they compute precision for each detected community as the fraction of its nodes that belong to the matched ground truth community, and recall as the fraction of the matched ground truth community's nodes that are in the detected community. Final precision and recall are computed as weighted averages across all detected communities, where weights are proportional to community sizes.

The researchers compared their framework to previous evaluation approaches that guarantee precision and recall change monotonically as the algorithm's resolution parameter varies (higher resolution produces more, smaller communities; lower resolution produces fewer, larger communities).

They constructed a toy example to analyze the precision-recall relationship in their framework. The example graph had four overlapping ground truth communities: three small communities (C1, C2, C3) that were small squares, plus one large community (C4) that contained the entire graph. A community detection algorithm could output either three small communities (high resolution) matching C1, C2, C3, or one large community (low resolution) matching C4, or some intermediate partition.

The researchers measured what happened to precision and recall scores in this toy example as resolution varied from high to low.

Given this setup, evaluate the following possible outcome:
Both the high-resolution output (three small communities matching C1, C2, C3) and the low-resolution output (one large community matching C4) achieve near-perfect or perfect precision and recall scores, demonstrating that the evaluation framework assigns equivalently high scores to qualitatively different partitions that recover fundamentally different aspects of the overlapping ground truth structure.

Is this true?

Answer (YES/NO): YES